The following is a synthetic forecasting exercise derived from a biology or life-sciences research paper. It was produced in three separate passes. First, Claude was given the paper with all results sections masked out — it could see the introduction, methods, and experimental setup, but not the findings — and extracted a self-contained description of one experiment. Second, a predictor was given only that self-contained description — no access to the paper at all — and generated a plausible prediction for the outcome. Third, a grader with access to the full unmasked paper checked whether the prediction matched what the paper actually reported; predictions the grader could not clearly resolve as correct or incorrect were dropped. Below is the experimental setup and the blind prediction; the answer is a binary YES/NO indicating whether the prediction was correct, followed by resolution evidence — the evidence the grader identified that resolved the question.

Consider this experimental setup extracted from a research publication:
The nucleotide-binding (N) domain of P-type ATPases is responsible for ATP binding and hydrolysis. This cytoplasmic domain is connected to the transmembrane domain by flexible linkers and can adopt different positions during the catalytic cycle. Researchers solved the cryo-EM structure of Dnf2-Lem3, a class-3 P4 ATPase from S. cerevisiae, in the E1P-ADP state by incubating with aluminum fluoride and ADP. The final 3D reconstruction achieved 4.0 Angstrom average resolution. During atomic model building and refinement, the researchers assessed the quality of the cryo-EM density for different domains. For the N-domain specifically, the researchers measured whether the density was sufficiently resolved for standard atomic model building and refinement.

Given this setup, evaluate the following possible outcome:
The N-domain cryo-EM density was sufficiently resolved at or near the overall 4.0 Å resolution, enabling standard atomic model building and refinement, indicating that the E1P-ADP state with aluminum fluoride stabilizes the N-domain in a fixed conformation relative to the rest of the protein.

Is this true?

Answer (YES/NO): NO